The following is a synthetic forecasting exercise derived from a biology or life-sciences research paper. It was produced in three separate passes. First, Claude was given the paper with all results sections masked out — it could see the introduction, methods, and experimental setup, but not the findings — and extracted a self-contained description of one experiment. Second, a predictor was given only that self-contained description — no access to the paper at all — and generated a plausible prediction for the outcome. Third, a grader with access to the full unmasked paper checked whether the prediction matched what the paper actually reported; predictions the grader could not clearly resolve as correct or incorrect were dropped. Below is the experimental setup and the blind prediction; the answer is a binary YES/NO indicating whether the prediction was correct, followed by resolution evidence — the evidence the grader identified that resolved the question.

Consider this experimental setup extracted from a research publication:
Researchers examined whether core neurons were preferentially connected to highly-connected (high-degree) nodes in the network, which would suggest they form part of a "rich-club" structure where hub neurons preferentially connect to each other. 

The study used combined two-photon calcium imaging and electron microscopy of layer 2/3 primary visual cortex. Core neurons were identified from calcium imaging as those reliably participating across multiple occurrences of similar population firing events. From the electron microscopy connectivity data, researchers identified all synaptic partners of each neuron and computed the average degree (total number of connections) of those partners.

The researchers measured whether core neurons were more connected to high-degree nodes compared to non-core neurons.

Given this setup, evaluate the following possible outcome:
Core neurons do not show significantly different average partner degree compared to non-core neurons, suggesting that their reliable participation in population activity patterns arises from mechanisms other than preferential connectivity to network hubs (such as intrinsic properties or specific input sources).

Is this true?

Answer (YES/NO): YES